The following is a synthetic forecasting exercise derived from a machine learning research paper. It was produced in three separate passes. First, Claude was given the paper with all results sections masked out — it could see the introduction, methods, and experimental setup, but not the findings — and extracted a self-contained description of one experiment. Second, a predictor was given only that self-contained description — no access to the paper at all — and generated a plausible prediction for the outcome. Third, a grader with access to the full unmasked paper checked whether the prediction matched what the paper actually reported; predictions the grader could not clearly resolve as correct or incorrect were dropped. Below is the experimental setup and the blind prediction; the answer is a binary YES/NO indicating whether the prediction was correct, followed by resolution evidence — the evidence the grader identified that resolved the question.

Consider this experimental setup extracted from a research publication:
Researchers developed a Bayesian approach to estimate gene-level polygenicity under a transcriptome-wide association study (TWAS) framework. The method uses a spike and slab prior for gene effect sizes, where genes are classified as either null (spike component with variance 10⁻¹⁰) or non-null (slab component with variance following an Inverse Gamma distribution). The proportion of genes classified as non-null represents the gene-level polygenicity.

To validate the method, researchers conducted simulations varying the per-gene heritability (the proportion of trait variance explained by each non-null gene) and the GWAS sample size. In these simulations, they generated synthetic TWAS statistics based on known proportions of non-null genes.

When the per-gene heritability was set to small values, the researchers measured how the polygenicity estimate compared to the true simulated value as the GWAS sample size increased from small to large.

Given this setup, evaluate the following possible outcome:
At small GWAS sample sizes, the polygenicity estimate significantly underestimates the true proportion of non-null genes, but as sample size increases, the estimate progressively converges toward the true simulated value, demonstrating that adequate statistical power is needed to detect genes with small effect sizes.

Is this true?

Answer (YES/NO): YES